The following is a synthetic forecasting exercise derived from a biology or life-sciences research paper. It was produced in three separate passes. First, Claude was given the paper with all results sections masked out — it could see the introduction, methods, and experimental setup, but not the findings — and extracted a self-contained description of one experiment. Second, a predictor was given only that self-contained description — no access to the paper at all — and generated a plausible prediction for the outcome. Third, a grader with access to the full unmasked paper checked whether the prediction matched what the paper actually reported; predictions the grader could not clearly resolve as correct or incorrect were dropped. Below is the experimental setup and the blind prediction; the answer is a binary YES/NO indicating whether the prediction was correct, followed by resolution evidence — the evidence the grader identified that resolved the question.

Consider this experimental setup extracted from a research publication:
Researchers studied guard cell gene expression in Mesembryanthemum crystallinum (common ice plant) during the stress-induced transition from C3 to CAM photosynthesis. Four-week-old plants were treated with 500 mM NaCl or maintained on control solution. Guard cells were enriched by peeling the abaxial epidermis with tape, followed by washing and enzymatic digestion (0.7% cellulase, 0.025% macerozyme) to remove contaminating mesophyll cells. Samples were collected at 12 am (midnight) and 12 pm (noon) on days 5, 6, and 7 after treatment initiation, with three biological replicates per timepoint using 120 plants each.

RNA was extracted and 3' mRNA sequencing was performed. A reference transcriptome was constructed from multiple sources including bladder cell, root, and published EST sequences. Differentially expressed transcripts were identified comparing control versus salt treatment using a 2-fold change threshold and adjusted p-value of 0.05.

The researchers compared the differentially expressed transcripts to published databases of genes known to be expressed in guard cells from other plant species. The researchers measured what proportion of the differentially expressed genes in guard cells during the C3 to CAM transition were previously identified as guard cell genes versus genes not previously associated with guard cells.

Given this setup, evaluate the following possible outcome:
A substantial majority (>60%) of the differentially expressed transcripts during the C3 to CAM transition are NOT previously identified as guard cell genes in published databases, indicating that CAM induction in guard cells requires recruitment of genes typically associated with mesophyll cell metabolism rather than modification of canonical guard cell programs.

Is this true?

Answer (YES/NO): NO